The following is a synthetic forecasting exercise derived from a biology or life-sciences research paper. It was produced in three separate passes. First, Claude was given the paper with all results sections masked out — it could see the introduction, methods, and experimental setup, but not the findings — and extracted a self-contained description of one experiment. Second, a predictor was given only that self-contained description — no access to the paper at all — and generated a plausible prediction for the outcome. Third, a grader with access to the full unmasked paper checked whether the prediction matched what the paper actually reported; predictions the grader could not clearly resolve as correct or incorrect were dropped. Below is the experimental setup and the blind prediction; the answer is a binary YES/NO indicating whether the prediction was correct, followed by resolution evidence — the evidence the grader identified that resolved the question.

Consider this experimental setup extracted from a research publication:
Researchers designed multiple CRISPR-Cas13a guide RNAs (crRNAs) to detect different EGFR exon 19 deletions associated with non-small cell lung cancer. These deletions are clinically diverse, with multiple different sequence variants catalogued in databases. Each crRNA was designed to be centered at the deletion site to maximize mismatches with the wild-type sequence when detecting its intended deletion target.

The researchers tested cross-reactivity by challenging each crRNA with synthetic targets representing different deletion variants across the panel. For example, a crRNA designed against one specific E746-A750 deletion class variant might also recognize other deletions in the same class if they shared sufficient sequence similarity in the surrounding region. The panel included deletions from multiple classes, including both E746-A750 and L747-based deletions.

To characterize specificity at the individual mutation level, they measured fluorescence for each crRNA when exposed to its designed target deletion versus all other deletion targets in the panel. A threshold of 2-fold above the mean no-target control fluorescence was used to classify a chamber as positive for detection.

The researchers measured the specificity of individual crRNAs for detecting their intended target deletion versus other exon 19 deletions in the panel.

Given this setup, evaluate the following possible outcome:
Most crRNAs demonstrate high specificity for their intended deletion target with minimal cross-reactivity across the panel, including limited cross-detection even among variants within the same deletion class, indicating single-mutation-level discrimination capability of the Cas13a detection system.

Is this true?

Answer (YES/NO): NO